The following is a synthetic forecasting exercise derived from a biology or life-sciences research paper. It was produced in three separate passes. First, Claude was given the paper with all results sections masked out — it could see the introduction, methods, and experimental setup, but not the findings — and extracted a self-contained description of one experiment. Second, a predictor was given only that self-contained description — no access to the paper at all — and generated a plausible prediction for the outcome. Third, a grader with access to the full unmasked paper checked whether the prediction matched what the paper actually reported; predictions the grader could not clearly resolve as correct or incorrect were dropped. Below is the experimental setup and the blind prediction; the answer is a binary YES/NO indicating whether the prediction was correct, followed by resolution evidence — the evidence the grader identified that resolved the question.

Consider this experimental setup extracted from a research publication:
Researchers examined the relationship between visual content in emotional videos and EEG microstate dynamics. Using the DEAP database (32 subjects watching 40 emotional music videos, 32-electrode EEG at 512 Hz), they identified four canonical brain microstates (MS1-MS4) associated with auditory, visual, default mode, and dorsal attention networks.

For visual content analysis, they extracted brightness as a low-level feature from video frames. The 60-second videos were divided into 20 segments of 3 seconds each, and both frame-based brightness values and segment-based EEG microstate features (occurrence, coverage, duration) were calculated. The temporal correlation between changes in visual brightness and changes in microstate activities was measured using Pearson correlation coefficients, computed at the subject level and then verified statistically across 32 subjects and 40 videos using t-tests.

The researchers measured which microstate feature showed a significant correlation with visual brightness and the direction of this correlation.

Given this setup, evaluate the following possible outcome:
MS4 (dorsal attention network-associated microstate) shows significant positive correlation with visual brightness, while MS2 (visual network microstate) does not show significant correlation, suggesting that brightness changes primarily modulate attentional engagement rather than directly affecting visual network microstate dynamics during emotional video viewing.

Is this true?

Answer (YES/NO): YES